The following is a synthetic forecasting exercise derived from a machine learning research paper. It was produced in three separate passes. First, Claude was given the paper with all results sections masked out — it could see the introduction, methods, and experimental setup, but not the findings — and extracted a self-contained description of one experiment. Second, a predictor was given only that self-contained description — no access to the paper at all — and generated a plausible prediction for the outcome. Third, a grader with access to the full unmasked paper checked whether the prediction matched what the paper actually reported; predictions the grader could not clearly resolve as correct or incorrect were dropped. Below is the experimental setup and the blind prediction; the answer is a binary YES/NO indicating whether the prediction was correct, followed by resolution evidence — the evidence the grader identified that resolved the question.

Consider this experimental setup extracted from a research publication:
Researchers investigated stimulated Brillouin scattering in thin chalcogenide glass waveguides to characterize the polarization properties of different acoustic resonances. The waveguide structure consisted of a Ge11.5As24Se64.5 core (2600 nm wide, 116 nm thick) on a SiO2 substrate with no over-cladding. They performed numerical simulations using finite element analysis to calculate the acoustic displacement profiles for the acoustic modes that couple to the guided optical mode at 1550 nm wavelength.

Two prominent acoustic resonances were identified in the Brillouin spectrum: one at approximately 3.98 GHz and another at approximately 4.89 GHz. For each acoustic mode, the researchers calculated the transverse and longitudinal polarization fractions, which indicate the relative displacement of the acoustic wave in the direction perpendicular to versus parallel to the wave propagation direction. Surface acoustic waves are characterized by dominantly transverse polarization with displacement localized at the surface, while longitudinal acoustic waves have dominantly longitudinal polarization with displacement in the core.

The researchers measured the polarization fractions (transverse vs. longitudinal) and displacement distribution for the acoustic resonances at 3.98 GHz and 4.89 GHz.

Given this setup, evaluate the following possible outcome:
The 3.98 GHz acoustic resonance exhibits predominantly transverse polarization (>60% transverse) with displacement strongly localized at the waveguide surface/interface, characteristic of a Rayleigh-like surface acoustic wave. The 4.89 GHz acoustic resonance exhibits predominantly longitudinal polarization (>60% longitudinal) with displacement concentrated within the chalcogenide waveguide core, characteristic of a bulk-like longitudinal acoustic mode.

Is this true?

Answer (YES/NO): NO